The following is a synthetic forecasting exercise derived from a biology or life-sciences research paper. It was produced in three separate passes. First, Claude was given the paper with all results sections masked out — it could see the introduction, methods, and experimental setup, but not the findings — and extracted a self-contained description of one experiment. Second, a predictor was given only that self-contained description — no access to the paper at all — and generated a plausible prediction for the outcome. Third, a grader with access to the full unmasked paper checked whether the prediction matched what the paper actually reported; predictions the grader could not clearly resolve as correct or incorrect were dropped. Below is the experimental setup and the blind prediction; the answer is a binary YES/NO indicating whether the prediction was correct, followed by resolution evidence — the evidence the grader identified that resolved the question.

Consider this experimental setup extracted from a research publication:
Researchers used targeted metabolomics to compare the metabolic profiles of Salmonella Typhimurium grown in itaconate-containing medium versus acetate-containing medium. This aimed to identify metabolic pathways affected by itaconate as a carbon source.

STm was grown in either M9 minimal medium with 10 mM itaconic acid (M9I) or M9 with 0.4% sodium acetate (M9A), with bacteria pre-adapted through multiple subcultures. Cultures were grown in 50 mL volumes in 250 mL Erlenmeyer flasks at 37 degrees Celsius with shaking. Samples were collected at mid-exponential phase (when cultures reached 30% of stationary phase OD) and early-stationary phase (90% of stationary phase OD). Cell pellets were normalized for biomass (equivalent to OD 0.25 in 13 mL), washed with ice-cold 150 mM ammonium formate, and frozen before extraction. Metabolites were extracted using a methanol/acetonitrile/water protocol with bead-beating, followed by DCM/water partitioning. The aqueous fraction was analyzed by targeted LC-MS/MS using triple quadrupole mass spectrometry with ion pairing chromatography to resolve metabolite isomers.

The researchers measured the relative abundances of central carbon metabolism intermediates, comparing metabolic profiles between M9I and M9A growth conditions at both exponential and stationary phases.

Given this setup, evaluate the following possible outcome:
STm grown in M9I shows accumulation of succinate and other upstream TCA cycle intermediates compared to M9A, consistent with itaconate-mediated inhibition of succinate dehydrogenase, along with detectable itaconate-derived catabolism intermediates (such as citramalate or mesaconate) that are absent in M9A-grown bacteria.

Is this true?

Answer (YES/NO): NO